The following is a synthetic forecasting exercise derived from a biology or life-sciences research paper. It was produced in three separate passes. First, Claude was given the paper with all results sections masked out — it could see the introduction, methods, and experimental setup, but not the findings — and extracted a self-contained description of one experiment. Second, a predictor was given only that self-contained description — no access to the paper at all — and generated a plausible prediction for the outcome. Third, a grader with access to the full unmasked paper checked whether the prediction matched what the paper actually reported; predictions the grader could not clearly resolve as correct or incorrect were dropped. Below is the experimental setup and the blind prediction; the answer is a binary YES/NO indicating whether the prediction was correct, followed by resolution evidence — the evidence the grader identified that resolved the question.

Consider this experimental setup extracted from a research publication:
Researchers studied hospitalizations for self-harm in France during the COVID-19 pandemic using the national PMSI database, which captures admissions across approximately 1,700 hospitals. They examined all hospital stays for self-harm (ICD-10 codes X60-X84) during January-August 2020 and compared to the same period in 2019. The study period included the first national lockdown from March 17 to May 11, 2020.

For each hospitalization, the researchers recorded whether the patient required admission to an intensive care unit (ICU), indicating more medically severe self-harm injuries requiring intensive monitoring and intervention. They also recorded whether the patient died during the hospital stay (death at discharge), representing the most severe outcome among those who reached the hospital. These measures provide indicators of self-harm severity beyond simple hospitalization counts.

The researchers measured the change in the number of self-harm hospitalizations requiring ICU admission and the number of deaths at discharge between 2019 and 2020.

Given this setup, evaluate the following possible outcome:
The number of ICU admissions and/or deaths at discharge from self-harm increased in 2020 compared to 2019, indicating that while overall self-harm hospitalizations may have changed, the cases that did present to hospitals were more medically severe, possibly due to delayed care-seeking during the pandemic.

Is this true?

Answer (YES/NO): YES